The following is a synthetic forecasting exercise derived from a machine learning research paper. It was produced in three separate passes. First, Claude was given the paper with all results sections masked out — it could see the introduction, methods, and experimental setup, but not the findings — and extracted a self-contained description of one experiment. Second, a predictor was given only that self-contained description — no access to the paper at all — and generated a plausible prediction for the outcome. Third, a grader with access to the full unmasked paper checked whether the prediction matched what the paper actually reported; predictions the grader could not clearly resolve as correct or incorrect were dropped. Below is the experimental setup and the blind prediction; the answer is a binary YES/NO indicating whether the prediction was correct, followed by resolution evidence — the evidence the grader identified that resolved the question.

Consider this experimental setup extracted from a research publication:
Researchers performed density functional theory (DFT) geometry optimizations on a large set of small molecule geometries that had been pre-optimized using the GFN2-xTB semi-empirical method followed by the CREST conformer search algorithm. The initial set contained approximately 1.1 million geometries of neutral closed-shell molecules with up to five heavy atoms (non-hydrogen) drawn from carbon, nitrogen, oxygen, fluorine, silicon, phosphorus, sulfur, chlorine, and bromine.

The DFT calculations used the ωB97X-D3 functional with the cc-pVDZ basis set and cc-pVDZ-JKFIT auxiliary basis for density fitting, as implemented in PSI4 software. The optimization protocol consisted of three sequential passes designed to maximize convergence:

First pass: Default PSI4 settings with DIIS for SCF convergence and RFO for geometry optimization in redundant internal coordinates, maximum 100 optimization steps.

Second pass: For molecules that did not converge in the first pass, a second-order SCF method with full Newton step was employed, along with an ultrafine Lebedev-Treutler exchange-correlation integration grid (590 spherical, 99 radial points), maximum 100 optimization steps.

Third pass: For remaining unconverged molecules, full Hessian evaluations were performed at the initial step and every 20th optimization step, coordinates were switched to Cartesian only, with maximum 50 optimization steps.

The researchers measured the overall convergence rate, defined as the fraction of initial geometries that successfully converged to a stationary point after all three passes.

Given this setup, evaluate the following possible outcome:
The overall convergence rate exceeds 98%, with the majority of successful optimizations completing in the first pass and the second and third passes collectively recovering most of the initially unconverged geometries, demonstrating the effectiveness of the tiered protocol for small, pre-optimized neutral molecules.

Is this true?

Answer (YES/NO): NO